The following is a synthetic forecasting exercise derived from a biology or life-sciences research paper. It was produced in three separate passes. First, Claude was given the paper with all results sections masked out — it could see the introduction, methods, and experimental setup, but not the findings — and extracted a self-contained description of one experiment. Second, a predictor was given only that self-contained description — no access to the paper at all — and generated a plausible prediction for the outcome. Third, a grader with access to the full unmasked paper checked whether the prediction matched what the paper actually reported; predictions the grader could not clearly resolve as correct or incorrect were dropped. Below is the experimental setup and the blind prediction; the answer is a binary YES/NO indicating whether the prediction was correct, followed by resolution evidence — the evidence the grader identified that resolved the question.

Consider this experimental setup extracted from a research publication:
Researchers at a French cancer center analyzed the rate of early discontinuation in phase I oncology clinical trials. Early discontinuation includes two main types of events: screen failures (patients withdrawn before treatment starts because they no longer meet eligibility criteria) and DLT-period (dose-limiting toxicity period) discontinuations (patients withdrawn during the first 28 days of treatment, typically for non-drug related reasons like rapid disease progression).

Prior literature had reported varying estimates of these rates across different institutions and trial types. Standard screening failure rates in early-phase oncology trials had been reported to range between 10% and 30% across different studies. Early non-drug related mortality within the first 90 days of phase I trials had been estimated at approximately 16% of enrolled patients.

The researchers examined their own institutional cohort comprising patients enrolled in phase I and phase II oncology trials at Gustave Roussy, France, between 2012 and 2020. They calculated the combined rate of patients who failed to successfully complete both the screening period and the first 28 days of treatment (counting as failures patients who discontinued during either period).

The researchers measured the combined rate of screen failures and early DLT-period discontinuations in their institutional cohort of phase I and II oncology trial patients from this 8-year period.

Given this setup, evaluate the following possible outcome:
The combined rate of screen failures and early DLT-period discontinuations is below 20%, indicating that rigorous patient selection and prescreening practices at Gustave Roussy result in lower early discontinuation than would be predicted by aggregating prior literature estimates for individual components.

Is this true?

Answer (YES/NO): NO